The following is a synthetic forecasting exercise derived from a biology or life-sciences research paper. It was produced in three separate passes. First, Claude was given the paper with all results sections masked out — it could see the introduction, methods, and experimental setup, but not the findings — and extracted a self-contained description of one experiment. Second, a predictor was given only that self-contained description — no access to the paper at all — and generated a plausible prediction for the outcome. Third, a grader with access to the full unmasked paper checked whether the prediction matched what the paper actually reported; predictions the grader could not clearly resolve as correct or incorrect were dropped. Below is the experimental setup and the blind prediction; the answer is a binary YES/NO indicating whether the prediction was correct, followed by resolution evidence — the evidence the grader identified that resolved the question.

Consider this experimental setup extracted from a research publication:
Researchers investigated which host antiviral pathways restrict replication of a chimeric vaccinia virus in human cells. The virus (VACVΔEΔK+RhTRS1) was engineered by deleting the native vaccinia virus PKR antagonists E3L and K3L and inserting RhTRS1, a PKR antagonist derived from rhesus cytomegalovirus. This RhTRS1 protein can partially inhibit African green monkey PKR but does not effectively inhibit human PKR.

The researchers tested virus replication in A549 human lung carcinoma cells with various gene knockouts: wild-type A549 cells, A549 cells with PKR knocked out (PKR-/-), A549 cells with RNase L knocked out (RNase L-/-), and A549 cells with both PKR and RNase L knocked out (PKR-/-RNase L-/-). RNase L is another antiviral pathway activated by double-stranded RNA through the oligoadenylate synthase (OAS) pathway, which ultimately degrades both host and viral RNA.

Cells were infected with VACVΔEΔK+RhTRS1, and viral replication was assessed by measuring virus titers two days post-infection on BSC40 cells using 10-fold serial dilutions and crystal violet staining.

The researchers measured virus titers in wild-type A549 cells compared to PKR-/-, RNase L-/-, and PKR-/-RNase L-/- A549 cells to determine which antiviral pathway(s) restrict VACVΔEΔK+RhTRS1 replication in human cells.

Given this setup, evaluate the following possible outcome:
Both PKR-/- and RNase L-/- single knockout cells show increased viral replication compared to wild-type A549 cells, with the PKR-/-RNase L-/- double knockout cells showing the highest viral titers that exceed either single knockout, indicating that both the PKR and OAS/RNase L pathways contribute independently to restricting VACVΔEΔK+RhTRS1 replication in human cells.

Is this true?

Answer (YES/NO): YES